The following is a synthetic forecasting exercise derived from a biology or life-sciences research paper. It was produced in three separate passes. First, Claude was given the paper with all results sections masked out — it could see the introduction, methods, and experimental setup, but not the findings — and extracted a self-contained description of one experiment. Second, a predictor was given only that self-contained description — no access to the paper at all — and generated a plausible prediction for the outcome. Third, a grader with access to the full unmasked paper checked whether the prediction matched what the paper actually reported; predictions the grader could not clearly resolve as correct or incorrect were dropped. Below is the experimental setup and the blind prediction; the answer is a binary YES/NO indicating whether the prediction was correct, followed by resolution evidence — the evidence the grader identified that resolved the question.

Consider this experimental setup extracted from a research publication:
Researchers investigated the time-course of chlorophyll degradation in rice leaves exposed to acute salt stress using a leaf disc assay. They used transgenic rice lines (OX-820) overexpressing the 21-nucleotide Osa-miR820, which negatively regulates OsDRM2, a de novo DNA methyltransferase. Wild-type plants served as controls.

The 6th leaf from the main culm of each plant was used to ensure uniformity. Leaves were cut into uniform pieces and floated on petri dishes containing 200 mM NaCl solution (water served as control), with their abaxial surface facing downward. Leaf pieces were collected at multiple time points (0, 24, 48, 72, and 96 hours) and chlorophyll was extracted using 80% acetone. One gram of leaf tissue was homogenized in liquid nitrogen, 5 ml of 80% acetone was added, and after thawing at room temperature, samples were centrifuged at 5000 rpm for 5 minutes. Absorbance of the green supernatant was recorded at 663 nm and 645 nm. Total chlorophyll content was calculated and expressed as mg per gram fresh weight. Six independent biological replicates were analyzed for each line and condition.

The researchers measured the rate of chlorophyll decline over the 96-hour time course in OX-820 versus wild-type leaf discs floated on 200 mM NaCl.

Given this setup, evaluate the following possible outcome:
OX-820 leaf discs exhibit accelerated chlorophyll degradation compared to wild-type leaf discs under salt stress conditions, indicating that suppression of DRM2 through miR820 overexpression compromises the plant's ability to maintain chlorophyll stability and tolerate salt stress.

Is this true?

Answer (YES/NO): NO